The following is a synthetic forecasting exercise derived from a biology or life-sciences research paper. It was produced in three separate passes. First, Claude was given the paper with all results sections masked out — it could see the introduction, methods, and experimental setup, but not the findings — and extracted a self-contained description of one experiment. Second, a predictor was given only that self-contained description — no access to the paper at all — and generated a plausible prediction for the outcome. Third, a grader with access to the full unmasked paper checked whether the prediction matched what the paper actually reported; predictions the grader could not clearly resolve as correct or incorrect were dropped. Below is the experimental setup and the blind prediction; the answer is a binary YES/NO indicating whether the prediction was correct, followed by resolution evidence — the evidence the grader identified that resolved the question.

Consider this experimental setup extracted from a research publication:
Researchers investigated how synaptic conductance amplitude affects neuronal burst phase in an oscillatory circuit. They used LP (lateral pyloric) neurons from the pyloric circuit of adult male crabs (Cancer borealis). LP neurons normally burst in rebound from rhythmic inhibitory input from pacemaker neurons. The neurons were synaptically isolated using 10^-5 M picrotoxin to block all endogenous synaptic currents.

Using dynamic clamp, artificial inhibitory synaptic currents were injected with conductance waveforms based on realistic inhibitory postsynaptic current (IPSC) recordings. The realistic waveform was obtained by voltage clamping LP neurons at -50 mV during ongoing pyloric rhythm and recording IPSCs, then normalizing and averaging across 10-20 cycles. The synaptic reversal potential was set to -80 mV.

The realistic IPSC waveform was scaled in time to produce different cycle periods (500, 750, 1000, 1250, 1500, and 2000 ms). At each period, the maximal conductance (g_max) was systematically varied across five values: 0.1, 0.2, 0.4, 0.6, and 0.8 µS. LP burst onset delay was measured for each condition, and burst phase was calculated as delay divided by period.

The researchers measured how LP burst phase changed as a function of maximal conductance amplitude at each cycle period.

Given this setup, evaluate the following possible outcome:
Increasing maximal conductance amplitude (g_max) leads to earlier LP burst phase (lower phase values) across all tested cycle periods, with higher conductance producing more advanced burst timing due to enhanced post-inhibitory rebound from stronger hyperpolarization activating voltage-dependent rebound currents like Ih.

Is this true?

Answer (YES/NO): NO